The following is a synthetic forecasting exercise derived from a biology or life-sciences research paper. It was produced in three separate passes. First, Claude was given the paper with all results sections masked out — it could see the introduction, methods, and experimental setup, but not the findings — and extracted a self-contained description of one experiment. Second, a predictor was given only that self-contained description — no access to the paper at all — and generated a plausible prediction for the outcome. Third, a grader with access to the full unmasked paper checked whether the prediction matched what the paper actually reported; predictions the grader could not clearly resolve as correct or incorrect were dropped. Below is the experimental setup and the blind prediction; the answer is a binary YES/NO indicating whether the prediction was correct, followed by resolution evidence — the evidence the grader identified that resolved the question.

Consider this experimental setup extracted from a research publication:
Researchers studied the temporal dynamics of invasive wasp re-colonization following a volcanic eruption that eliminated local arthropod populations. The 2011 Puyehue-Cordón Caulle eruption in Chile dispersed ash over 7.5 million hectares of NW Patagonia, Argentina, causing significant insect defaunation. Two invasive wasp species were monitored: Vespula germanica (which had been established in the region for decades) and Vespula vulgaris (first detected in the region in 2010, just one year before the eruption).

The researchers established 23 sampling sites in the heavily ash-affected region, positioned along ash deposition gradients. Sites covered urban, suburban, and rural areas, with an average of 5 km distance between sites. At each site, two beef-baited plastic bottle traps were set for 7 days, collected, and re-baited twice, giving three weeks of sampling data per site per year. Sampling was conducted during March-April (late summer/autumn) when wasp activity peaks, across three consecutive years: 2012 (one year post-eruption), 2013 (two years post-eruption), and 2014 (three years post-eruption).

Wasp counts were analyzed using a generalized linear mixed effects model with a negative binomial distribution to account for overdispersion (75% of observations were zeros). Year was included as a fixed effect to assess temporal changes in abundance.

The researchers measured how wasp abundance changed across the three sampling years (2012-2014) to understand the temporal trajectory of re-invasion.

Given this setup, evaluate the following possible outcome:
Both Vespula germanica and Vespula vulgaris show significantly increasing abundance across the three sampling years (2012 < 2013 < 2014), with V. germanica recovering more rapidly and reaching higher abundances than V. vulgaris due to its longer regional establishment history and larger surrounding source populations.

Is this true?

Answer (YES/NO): NO